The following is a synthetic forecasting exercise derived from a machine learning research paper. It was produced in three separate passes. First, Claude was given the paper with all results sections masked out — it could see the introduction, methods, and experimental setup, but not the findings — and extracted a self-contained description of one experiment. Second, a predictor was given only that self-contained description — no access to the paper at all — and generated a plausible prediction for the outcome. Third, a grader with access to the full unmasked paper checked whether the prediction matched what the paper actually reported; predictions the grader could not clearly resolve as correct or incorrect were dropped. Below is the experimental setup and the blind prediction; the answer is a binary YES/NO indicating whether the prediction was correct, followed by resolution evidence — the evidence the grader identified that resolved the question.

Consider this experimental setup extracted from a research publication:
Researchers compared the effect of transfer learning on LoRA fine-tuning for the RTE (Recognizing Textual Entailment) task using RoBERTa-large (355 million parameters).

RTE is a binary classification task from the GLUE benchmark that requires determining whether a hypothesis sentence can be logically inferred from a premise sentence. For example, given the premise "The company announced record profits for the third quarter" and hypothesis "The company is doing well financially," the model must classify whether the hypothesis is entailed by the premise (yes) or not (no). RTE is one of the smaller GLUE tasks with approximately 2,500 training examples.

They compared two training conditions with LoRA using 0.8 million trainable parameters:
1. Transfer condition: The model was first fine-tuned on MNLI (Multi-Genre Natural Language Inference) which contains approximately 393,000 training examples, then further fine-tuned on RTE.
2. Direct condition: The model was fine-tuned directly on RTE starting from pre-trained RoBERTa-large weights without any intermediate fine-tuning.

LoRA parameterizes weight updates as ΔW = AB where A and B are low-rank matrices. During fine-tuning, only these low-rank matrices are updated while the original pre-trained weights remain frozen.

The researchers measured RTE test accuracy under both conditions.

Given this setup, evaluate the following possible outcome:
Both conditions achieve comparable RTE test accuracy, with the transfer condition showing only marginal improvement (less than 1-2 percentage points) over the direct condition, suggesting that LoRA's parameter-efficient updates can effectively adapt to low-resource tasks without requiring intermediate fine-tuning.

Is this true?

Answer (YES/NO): NO